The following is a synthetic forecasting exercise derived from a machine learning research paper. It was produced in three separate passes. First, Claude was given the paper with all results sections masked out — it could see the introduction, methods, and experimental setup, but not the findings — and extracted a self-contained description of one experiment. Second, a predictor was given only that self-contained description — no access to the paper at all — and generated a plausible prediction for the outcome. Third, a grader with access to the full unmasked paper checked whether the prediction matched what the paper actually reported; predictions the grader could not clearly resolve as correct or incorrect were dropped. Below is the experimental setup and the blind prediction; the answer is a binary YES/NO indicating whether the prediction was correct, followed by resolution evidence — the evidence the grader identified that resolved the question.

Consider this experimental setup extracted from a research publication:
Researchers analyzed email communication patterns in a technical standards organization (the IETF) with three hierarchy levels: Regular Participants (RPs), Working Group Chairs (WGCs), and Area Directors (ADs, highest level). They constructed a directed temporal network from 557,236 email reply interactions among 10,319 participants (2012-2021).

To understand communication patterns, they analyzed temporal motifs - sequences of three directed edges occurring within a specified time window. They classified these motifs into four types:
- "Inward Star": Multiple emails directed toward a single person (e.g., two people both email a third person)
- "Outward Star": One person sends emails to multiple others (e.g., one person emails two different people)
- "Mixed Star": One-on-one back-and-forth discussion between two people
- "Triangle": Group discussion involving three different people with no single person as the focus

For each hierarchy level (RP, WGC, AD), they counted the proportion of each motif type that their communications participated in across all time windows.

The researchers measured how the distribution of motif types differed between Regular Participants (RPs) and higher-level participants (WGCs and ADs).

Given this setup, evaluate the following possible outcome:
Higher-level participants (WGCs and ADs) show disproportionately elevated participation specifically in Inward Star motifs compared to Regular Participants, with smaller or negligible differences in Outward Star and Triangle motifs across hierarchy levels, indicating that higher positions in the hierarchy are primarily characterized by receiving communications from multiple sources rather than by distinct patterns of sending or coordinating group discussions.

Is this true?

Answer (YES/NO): NO